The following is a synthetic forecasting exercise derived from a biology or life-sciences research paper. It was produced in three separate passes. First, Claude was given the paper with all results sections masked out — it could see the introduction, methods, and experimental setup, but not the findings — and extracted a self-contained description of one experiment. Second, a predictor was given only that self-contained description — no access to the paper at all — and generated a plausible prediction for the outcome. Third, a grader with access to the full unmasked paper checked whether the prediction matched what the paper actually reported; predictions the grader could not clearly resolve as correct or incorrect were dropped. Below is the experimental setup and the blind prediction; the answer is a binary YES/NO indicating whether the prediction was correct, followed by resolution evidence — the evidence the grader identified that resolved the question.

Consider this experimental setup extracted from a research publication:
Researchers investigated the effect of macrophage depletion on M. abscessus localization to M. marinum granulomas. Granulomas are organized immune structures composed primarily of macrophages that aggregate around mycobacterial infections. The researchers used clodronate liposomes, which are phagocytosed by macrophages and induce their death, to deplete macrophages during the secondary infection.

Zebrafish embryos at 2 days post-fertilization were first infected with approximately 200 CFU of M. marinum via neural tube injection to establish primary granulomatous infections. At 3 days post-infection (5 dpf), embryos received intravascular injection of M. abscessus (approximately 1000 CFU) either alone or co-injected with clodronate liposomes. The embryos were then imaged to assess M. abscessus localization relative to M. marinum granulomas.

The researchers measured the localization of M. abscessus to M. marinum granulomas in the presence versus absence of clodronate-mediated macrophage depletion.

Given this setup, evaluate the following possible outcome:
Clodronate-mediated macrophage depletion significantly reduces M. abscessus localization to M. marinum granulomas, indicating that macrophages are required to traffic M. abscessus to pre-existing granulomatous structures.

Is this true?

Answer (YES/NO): NO